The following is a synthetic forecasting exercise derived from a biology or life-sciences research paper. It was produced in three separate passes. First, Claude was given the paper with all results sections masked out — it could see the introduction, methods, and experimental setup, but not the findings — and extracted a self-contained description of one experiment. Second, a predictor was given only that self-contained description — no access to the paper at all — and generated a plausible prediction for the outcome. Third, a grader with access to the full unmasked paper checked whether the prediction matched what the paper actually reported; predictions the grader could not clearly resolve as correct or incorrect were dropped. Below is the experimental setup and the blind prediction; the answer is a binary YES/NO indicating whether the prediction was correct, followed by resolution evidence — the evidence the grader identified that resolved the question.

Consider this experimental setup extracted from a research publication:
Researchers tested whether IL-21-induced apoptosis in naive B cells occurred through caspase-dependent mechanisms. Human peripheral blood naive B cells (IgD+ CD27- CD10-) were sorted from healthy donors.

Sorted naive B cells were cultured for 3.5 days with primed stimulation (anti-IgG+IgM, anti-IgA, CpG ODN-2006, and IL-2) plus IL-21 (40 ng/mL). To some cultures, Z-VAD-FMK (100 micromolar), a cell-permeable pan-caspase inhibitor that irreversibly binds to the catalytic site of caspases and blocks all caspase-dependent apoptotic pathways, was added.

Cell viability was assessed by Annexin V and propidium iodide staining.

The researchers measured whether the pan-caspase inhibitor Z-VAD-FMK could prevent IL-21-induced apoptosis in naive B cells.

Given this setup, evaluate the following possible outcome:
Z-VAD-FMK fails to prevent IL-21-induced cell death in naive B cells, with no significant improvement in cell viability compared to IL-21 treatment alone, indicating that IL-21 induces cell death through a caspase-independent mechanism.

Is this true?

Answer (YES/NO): NO